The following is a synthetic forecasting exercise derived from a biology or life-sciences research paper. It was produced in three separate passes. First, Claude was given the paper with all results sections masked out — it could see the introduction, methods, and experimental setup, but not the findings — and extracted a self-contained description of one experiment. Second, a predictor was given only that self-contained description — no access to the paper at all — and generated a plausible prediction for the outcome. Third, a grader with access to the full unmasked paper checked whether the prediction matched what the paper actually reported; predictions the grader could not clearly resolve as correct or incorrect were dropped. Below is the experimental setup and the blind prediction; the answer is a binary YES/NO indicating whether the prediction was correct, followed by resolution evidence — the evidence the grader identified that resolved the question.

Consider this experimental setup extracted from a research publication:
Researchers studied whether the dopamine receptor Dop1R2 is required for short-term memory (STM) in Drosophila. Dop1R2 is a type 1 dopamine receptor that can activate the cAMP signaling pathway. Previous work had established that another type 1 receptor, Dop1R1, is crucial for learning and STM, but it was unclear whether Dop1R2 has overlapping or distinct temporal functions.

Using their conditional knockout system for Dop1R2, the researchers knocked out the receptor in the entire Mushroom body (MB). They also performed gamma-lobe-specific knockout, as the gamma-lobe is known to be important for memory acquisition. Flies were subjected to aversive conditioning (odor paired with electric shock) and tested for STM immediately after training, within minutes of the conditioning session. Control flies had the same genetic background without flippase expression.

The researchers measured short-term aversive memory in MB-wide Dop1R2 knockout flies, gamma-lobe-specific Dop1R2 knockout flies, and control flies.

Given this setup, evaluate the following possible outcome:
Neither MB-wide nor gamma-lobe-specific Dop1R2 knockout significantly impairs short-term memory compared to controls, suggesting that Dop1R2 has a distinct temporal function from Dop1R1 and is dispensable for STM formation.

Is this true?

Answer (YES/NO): YES